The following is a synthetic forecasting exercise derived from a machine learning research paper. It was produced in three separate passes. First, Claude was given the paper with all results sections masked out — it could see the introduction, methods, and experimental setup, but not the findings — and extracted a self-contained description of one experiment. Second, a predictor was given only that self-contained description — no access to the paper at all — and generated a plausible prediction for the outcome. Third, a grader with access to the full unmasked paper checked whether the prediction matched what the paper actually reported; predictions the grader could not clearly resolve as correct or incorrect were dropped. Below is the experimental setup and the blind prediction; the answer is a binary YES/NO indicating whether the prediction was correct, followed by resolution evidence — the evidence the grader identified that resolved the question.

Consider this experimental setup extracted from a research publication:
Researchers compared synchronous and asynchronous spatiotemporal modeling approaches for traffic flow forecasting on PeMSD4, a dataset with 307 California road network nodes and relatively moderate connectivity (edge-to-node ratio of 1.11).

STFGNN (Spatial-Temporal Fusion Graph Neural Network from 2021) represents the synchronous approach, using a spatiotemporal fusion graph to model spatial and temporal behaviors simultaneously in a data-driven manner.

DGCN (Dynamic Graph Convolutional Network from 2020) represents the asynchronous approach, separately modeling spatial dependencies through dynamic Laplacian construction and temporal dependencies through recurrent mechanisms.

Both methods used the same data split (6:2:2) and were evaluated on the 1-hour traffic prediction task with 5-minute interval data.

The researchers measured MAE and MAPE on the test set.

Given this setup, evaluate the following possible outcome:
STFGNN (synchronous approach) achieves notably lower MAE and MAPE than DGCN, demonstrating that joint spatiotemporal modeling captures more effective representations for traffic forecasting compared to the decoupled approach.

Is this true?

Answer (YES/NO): YES